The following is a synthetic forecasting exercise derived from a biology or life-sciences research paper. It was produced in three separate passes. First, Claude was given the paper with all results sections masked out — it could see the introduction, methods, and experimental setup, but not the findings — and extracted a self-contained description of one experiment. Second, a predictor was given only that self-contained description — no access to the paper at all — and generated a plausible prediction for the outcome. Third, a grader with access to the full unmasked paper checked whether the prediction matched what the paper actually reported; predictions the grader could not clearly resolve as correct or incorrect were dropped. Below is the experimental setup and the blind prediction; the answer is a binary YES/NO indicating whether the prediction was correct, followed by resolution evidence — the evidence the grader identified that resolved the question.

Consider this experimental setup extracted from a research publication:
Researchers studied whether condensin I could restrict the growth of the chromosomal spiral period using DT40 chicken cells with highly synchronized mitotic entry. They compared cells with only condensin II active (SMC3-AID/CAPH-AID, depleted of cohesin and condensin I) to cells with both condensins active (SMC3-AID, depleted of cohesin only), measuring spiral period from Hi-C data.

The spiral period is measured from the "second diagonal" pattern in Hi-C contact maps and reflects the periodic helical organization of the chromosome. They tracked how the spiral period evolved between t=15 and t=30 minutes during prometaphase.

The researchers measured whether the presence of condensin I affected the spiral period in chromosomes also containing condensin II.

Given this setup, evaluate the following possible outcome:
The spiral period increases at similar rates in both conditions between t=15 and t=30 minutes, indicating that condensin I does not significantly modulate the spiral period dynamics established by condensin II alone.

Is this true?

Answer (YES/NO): NO